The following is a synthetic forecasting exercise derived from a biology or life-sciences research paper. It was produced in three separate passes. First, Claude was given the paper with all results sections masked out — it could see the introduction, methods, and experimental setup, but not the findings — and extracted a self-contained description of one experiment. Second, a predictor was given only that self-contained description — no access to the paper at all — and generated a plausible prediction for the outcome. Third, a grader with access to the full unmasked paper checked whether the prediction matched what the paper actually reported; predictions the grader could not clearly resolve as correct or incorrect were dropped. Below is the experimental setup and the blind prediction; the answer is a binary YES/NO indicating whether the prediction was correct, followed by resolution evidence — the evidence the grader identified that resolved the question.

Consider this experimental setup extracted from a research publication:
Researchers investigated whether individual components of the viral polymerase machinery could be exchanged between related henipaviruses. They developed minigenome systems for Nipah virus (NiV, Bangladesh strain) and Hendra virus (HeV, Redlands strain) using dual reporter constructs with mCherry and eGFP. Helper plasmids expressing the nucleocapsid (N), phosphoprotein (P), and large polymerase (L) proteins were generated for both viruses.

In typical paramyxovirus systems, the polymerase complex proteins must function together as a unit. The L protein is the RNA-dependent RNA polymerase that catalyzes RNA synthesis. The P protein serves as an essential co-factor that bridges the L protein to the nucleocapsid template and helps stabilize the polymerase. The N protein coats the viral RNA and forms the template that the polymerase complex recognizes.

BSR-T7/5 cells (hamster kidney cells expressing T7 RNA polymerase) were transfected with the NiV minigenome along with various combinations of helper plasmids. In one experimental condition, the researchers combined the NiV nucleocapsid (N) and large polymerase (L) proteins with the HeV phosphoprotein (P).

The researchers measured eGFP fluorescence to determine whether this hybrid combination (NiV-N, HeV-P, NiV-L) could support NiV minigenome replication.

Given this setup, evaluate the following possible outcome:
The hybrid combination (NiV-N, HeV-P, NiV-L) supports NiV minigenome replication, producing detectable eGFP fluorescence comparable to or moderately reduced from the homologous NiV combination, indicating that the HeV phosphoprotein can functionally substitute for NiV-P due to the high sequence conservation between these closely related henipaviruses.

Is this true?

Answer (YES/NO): YES